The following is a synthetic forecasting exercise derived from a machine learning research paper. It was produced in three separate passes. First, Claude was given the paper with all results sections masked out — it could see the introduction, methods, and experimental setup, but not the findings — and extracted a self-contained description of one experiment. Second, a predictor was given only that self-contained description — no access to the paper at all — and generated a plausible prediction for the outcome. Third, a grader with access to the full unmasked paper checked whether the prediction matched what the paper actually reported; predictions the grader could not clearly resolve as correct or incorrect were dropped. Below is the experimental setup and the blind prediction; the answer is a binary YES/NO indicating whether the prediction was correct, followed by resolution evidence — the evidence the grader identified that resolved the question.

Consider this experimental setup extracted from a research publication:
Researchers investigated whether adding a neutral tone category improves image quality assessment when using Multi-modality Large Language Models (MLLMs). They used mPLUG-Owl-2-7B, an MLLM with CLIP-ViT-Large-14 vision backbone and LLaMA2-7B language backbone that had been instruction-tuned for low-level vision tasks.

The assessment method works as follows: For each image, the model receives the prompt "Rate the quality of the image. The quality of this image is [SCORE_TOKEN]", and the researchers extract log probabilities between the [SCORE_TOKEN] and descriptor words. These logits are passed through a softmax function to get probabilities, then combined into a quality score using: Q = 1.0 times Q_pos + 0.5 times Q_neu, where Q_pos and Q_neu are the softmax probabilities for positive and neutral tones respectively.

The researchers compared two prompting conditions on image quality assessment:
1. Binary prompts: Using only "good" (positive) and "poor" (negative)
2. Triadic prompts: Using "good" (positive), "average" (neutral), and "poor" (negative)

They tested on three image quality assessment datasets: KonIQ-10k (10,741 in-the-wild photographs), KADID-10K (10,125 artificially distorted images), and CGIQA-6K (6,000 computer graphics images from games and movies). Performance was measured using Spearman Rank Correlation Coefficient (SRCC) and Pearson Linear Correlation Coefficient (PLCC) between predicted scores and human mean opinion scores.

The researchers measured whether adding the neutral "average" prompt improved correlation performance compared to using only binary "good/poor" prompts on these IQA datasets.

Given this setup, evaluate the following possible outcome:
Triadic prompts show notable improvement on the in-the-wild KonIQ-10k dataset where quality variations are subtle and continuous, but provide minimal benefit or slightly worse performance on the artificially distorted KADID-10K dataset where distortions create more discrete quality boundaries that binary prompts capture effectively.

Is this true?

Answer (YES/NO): NO